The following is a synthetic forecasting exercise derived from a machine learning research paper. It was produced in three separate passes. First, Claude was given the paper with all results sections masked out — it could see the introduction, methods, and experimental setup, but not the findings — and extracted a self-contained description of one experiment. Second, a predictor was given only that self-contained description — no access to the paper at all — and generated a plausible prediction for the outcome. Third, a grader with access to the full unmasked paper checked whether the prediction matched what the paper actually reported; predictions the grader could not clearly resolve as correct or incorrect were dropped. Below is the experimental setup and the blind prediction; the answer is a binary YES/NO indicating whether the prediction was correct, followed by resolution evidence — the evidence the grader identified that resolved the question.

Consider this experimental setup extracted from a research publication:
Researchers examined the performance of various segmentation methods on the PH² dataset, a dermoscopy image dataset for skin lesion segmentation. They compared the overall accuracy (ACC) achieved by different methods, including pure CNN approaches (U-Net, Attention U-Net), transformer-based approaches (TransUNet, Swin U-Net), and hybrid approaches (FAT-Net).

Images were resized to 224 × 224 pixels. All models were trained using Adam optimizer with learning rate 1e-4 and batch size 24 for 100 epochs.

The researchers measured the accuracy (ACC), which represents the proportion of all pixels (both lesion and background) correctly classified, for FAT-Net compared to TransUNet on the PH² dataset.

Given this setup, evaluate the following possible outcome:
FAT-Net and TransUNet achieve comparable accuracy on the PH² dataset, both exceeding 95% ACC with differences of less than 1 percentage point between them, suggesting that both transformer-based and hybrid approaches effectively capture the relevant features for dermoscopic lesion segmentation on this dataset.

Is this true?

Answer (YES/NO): NO